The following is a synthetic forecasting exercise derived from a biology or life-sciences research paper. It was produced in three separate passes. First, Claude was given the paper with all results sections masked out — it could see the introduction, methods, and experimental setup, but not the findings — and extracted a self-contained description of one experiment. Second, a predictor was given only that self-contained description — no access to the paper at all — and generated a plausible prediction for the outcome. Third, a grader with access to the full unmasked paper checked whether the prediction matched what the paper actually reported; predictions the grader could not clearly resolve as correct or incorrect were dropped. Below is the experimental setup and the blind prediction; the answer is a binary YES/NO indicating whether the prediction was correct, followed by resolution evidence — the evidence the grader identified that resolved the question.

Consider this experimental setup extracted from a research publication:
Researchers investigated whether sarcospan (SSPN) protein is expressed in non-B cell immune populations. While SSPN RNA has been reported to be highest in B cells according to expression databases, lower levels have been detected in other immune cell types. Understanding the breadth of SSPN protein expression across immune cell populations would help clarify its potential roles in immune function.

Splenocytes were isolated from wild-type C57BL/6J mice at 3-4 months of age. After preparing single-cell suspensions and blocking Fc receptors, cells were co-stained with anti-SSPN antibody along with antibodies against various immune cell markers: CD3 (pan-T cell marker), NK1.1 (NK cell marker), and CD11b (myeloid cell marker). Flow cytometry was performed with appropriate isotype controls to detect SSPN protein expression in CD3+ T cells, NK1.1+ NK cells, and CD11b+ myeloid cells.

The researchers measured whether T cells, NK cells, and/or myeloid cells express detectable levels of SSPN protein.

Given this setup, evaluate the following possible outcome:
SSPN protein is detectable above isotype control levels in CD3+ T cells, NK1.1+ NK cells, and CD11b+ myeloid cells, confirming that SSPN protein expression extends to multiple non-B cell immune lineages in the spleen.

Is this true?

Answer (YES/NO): NO